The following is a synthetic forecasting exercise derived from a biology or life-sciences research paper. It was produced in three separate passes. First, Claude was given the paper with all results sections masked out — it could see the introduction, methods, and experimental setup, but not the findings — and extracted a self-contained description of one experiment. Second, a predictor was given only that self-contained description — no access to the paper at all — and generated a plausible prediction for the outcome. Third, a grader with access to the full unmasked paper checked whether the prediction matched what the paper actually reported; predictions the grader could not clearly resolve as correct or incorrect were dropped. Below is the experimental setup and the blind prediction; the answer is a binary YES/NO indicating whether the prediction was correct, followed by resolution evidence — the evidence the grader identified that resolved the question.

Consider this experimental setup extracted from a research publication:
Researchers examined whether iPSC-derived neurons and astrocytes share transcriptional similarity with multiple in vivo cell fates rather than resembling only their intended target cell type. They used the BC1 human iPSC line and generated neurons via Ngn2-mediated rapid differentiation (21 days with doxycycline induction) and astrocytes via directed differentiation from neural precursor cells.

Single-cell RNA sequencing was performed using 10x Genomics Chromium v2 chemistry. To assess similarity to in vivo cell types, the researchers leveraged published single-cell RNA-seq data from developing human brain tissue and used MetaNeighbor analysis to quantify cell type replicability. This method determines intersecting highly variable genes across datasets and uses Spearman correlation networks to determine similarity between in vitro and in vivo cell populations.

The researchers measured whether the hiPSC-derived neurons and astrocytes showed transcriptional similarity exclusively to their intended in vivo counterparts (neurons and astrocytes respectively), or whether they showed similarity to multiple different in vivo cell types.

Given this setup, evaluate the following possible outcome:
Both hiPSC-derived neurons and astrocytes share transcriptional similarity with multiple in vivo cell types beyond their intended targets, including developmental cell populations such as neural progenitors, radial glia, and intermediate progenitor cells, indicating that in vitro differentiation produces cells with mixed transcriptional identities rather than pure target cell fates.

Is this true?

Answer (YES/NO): NO